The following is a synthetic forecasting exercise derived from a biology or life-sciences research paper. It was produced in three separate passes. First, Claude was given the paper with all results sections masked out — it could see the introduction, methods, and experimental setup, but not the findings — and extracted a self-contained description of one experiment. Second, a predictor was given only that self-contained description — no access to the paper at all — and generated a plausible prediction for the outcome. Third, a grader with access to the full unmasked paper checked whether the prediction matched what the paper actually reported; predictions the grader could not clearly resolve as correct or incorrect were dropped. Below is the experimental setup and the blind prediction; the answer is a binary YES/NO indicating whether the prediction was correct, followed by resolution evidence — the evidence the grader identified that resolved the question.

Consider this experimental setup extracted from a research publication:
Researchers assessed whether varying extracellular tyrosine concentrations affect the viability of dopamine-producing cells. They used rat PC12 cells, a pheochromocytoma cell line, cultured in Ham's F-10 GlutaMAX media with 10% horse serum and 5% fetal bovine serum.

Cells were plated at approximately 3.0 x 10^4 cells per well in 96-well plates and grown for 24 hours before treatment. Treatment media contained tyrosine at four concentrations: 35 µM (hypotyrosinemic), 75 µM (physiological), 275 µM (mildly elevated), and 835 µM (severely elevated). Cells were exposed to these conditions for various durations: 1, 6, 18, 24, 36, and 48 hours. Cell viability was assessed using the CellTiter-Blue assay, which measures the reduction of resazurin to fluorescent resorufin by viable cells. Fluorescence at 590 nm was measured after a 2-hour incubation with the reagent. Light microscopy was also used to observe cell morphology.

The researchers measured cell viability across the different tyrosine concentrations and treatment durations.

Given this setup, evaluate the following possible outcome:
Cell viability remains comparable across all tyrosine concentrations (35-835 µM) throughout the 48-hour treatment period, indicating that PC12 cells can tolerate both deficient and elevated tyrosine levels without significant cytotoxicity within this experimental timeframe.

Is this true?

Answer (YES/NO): YES